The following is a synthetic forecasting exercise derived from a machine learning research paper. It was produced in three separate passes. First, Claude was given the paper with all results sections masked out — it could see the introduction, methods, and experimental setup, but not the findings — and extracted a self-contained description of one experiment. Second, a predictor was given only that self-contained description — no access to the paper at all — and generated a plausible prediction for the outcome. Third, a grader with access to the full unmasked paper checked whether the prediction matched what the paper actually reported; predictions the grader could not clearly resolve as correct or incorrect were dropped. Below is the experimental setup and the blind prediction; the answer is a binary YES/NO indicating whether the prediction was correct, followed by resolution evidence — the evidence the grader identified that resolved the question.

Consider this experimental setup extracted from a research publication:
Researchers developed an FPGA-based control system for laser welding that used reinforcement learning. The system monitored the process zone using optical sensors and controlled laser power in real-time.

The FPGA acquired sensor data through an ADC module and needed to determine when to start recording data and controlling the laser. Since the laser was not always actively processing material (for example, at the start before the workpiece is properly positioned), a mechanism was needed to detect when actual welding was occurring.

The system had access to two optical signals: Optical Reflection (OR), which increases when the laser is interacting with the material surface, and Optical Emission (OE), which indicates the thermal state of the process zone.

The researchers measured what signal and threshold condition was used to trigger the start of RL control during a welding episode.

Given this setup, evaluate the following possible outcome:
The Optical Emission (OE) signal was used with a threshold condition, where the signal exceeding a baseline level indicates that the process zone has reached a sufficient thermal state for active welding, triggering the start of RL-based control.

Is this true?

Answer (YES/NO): NO